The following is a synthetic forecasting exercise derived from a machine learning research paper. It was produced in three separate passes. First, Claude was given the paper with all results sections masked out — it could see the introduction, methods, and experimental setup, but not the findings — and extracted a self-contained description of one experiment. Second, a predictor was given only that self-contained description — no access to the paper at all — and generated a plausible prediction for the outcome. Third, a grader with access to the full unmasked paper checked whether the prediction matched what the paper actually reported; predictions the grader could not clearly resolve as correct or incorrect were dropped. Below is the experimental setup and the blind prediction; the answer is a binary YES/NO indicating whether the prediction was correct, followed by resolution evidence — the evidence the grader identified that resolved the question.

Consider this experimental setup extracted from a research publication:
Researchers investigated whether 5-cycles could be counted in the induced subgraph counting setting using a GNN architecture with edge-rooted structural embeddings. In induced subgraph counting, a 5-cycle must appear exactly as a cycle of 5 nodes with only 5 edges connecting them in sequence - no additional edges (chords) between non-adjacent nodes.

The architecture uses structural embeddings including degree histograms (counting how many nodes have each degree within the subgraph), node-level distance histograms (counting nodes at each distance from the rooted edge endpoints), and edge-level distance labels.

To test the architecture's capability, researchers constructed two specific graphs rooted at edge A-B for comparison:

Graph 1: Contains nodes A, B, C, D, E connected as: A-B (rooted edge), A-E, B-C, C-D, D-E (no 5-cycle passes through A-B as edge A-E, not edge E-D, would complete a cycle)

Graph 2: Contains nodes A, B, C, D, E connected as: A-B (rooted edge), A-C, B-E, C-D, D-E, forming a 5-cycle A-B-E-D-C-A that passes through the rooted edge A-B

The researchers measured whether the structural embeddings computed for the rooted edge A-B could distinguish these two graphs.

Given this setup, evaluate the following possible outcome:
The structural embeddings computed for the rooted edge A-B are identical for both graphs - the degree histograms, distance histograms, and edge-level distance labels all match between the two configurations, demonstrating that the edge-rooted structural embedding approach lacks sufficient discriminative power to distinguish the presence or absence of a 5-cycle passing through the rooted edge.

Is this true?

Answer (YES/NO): YES